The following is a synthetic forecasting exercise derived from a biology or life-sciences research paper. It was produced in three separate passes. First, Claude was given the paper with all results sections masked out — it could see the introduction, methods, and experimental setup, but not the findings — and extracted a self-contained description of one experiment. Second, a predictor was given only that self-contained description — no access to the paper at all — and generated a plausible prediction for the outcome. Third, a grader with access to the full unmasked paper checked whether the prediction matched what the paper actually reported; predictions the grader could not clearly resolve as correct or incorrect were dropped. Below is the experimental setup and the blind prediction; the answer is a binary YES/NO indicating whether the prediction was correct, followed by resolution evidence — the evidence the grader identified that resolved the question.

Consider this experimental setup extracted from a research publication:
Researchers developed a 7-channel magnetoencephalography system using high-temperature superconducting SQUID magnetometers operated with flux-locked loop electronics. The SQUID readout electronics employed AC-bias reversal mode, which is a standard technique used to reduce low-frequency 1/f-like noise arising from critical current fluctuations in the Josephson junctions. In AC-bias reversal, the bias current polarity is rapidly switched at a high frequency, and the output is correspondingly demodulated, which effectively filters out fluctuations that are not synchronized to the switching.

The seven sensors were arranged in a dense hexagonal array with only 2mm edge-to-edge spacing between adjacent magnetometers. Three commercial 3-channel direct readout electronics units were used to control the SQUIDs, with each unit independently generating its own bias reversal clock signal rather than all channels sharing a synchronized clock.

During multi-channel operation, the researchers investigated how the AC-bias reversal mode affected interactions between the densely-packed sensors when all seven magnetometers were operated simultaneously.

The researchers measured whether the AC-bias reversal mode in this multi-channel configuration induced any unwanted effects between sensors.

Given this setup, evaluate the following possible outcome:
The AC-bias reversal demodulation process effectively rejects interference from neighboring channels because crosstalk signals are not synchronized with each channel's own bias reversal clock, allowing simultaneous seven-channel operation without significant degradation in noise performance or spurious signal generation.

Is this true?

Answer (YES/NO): NO